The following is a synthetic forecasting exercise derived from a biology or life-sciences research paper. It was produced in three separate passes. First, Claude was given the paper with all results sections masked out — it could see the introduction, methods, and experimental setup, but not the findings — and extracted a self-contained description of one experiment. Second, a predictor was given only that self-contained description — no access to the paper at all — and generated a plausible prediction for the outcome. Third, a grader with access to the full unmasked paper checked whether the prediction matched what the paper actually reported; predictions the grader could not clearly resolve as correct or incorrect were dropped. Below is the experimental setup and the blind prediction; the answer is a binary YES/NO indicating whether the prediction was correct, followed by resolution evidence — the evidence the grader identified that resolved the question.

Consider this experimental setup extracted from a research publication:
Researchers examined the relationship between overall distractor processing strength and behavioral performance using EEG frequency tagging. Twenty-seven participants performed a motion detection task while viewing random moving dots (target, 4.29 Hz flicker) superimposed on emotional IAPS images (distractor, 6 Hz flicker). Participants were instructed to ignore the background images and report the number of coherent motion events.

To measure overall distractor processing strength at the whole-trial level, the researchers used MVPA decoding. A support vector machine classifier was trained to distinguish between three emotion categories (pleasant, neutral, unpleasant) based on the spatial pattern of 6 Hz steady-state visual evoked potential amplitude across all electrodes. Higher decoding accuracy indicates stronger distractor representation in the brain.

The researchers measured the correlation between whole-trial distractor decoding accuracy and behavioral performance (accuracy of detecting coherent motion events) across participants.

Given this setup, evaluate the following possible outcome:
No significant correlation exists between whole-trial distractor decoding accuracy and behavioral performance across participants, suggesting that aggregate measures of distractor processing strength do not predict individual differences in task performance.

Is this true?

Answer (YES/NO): YES